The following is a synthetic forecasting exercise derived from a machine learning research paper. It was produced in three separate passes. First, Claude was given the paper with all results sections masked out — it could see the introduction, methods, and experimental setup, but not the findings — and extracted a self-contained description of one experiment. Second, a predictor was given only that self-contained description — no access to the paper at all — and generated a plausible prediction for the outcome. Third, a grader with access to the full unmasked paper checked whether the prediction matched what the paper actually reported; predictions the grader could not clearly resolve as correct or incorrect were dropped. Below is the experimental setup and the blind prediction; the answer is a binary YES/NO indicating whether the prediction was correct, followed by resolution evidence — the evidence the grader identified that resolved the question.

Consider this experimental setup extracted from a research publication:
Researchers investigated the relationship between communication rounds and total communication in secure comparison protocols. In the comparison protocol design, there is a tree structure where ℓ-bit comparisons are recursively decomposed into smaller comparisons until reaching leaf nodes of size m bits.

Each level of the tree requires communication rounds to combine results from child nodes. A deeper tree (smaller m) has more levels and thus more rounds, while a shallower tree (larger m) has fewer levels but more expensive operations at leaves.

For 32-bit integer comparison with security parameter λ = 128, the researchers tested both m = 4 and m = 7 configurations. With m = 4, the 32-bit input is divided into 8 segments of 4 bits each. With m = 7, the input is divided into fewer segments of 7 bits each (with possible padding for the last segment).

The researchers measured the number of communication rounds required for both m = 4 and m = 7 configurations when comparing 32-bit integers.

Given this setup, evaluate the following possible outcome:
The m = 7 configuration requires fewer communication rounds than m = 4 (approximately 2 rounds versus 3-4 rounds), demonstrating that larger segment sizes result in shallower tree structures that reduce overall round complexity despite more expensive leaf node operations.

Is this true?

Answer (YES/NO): NO